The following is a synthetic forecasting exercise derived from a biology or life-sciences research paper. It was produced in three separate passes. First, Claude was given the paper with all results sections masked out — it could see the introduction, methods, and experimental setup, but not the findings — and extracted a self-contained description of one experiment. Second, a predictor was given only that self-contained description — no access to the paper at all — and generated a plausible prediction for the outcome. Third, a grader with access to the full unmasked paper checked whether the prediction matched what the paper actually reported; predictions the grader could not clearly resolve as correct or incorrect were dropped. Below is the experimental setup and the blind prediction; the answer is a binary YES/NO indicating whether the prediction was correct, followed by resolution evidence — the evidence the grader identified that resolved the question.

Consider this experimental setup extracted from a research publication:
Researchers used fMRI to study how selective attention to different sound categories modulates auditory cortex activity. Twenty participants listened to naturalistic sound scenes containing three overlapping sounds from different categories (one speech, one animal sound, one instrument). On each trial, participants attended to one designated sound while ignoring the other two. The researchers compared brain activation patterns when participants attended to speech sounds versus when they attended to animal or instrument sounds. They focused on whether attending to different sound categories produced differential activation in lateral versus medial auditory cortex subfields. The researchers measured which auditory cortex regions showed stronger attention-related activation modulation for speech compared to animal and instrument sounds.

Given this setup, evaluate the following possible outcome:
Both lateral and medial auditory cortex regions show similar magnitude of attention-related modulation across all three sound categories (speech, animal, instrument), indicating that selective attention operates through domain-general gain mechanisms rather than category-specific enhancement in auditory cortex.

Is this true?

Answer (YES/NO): NO